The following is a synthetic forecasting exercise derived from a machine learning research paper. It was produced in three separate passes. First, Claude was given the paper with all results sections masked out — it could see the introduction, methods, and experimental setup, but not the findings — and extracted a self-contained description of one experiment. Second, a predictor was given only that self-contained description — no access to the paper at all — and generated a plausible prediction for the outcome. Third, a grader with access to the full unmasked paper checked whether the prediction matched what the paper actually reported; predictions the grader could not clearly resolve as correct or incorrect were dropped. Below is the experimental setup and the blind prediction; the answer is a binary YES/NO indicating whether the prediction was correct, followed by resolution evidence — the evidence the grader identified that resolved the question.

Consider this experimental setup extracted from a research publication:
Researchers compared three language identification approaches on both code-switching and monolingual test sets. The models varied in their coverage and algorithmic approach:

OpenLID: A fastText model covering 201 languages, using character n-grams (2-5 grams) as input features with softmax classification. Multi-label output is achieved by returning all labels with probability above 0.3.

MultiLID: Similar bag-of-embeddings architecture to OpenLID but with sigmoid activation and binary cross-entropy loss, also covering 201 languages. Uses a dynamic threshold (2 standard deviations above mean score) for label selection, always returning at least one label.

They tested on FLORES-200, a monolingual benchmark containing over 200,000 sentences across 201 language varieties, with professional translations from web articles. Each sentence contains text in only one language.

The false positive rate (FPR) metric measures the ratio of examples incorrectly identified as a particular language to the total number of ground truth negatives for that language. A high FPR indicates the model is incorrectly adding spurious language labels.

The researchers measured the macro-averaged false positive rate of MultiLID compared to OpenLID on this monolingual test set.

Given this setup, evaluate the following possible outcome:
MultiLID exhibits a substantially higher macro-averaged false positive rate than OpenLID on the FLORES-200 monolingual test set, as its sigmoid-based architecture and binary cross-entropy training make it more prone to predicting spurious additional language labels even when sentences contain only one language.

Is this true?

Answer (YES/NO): YES